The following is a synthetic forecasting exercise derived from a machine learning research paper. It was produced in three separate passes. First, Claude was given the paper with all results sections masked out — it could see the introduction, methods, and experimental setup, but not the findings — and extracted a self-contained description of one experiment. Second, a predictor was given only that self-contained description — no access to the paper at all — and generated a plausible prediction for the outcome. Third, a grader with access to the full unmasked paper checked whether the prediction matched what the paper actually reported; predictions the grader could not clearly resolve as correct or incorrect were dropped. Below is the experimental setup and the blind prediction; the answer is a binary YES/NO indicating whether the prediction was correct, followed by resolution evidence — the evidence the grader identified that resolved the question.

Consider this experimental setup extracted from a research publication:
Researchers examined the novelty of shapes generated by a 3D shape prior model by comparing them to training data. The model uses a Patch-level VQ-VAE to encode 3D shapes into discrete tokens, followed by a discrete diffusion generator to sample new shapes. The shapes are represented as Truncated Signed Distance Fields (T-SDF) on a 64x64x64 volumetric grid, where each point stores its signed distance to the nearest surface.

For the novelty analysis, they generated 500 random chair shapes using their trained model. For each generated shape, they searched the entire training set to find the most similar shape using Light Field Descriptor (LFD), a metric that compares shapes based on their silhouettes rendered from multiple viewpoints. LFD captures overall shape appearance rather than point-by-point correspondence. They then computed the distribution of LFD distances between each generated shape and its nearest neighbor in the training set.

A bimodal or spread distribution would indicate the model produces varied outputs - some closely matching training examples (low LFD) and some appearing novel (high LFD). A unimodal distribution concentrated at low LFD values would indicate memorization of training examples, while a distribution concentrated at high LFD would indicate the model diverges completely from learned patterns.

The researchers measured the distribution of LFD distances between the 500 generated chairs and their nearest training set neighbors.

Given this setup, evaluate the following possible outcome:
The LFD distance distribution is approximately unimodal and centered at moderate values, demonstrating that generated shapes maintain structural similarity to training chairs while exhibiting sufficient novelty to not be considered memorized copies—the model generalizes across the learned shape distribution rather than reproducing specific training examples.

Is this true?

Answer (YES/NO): NO